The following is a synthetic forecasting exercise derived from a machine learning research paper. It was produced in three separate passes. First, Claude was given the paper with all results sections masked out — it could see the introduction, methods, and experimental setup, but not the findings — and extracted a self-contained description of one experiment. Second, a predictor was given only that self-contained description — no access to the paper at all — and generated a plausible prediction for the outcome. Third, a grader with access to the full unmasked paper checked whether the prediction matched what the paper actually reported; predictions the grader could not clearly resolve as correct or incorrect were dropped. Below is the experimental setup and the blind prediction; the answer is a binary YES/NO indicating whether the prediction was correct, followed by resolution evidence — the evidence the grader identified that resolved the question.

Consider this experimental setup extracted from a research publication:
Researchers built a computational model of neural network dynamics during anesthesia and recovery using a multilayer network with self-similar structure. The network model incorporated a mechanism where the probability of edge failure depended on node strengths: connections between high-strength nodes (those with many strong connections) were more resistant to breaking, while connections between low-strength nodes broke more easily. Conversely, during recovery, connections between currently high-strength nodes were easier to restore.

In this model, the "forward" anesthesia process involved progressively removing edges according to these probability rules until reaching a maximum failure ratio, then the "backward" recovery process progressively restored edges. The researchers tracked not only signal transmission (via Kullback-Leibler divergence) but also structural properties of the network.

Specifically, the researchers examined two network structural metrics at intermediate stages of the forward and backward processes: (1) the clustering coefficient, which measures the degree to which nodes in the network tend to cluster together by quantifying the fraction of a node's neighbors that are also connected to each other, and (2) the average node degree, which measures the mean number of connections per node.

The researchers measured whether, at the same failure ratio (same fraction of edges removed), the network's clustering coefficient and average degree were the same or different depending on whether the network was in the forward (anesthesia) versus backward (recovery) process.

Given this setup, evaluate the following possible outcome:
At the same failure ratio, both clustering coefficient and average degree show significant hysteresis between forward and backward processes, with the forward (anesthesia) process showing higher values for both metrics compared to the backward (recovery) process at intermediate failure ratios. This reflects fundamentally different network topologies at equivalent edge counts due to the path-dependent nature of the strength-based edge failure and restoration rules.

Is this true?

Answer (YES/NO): NO